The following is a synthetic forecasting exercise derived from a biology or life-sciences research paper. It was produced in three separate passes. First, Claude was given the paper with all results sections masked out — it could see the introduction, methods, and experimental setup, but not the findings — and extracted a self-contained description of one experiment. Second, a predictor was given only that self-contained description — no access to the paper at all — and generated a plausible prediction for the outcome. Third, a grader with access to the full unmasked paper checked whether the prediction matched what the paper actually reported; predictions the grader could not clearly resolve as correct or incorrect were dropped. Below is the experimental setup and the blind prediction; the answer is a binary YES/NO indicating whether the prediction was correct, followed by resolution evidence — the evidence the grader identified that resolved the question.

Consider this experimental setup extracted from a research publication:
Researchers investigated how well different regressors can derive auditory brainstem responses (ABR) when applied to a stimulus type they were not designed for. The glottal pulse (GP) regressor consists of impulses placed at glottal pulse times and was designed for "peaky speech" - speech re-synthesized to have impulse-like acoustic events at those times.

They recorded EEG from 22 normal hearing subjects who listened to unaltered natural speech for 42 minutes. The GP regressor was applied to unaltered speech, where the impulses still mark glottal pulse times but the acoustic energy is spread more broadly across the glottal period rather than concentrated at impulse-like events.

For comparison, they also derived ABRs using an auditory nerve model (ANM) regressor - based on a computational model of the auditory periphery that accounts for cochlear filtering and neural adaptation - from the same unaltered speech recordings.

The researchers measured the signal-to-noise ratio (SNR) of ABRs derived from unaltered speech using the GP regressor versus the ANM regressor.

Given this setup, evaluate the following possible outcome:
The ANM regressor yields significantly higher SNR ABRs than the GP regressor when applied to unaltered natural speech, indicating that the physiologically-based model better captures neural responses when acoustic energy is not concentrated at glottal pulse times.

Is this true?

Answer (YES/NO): YES